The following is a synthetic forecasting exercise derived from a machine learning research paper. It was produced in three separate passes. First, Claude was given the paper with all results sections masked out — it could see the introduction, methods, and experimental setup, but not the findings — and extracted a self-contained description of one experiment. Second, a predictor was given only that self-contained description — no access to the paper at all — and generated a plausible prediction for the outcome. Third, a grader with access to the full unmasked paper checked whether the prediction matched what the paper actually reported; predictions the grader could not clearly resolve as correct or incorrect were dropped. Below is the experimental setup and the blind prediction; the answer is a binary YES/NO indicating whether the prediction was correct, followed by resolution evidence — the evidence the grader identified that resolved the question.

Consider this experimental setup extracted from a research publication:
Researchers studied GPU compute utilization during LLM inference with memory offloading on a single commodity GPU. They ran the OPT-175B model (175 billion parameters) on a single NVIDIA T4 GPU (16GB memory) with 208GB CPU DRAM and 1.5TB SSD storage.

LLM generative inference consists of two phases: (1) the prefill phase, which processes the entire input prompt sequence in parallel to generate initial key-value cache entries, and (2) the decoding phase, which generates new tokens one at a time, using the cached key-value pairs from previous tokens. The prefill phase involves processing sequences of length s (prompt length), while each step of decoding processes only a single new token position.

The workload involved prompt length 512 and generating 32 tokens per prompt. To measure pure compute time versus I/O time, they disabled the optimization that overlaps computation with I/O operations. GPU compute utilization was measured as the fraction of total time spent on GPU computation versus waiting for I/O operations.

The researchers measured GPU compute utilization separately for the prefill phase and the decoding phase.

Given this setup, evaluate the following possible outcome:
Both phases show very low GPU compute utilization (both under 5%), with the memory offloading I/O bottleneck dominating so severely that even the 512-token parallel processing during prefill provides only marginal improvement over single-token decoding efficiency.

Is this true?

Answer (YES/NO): NO